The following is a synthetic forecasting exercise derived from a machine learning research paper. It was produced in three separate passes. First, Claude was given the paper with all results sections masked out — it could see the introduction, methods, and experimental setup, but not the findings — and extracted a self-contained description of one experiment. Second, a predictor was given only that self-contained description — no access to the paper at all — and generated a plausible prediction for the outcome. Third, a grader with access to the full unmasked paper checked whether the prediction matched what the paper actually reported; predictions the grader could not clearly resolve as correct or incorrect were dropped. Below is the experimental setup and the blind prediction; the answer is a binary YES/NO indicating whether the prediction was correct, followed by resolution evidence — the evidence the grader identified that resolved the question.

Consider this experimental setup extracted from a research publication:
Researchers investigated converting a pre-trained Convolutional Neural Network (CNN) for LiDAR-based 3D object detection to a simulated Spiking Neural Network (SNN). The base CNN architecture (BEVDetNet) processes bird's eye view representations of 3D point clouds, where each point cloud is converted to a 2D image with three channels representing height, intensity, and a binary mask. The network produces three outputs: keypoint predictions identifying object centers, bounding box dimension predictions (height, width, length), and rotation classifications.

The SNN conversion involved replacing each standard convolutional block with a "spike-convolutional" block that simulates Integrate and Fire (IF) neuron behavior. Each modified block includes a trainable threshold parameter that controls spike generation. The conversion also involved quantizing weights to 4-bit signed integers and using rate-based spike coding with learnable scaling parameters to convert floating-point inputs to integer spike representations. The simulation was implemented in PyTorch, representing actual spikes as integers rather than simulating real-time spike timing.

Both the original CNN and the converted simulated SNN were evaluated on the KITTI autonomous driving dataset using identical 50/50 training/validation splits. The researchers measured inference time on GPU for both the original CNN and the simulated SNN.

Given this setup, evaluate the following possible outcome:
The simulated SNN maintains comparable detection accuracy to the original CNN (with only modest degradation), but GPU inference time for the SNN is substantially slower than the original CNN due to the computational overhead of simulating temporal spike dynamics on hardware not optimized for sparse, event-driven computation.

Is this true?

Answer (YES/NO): NO